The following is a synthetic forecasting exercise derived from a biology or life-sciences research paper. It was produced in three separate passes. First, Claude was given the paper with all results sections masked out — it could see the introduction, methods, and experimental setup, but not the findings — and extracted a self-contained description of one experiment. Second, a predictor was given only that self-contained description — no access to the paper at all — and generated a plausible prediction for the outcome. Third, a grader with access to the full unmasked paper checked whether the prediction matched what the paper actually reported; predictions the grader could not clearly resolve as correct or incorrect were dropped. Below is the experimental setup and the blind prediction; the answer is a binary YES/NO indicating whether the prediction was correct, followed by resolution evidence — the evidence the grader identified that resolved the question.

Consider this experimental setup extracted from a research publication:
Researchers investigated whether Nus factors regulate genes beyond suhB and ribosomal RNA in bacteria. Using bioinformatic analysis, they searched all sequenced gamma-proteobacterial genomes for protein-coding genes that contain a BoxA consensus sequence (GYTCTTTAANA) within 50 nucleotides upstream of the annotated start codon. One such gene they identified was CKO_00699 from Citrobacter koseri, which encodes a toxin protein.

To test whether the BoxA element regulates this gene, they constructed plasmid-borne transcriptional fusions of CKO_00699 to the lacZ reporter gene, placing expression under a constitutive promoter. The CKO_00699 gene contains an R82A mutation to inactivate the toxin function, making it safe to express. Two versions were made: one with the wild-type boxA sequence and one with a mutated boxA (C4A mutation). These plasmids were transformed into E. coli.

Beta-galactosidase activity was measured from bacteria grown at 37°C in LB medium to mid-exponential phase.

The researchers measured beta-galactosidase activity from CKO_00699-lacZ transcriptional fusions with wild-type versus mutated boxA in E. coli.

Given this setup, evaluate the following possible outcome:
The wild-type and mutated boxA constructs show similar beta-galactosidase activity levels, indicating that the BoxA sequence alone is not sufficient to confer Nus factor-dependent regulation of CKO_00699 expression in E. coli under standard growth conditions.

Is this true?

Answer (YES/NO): NO